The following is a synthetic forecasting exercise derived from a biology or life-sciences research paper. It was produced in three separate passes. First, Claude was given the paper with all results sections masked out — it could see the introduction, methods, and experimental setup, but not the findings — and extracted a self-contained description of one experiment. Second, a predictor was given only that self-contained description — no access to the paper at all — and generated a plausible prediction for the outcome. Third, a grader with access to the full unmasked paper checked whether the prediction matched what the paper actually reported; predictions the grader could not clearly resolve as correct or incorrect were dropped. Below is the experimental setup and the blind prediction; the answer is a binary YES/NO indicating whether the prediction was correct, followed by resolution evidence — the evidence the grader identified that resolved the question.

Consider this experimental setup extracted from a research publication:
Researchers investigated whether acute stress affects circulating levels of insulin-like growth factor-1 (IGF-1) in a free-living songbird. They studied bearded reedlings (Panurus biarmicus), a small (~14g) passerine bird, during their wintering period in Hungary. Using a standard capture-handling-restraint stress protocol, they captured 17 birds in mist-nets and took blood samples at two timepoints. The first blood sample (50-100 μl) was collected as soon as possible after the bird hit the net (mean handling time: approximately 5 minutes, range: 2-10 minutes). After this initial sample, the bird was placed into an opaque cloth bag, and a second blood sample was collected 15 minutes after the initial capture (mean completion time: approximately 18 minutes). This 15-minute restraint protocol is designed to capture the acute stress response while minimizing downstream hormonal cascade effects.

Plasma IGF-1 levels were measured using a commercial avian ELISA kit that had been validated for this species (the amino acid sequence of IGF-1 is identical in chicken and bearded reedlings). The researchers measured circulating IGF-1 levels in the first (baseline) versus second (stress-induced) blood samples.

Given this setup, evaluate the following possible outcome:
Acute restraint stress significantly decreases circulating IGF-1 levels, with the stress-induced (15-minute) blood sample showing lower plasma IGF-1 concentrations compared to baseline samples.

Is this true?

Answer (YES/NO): YES